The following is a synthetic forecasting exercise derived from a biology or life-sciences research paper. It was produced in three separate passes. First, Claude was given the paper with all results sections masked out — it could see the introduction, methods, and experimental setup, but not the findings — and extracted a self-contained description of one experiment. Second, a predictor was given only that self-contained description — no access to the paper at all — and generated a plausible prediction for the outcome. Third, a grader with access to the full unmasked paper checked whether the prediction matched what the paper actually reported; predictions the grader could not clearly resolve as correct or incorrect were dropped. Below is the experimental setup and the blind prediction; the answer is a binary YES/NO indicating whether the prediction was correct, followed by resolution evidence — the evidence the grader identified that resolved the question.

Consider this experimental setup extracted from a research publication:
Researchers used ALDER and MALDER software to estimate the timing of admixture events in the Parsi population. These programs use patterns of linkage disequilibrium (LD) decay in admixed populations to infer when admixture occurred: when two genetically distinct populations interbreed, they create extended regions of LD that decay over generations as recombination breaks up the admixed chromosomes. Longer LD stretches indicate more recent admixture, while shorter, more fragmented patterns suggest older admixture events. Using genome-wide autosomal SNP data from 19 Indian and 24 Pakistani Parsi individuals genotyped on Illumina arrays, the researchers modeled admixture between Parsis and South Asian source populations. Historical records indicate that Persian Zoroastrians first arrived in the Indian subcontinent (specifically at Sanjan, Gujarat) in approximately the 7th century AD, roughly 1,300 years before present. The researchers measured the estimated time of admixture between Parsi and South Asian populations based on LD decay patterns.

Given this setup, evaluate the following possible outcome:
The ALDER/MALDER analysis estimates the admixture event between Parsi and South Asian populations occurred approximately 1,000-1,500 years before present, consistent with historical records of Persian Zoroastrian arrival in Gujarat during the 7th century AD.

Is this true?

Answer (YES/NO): YES